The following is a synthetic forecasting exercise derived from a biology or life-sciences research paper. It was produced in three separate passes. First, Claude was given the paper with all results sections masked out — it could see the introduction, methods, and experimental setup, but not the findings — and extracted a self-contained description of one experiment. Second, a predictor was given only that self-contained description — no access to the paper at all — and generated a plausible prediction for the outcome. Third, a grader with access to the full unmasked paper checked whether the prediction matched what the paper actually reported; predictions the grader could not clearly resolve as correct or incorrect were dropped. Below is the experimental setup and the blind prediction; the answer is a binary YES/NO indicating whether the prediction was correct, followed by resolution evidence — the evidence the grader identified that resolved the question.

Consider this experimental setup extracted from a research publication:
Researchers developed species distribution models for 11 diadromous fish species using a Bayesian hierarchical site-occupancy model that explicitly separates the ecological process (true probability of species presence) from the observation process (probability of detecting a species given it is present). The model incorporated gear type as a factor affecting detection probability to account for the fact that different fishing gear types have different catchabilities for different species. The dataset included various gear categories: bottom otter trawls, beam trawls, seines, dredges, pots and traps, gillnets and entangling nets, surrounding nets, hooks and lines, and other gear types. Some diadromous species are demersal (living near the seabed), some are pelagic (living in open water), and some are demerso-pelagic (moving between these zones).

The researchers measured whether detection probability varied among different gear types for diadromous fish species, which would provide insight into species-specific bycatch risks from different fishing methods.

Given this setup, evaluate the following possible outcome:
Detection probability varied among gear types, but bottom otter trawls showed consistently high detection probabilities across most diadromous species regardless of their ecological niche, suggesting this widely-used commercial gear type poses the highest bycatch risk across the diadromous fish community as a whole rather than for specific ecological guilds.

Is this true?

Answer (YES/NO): NO